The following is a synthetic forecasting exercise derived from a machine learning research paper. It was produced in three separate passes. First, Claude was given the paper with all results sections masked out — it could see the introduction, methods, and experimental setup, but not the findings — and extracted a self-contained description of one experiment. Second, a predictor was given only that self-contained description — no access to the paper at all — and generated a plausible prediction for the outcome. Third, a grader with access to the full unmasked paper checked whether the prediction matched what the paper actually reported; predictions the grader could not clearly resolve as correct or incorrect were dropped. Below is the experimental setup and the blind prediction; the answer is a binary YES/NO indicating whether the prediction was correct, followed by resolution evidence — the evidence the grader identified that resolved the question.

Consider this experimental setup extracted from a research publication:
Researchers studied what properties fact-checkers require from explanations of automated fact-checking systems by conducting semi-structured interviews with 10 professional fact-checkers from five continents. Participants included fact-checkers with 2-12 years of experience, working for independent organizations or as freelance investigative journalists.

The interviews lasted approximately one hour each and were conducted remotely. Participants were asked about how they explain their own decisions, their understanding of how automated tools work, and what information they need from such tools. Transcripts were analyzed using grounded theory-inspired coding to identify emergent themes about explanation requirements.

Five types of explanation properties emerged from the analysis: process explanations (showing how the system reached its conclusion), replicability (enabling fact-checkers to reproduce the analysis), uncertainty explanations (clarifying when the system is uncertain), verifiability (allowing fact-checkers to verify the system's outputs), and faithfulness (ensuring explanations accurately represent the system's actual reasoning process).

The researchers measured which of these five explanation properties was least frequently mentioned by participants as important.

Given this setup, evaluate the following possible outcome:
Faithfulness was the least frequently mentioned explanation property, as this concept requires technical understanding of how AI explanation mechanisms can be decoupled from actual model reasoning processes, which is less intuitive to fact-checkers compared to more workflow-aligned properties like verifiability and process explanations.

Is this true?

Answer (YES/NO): YES